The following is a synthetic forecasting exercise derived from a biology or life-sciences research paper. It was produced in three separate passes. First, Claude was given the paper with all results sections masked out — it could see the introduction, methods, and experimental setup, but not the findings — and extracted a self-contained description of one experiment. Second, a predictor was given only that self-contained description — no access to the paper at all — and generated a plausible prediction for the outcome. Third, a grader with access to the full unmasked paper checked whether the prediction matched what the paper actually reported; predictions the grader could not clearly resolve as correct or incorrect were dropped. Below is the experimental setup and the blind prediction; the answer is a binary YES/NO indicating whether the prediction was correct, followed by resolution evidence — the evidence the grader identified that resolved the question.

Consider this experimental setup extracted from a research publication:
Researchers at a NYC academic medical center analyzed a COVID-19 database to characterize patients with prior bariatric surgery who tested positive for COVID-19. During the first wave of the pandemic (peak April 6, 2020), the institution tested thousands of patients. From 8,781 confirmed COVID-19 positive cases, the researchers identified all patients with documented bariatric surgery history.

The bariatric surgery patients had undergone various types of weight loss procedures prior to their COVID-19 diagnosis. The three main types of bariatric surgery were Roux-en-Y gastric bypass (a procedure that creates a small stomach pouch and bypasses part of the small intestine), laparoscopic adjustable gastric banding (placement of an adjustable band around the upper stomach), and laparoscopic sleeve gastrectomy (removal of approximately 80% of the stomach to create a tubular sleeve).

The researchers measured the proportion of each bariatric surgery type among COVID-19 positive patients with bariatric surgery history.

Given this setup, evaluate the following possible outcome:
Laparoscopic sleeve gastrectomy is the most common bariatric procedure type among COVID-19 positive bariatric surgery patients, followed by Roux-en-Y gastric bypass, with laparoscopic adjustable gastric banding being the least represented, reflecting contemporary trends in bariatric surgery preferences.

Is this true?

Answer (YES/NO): NO